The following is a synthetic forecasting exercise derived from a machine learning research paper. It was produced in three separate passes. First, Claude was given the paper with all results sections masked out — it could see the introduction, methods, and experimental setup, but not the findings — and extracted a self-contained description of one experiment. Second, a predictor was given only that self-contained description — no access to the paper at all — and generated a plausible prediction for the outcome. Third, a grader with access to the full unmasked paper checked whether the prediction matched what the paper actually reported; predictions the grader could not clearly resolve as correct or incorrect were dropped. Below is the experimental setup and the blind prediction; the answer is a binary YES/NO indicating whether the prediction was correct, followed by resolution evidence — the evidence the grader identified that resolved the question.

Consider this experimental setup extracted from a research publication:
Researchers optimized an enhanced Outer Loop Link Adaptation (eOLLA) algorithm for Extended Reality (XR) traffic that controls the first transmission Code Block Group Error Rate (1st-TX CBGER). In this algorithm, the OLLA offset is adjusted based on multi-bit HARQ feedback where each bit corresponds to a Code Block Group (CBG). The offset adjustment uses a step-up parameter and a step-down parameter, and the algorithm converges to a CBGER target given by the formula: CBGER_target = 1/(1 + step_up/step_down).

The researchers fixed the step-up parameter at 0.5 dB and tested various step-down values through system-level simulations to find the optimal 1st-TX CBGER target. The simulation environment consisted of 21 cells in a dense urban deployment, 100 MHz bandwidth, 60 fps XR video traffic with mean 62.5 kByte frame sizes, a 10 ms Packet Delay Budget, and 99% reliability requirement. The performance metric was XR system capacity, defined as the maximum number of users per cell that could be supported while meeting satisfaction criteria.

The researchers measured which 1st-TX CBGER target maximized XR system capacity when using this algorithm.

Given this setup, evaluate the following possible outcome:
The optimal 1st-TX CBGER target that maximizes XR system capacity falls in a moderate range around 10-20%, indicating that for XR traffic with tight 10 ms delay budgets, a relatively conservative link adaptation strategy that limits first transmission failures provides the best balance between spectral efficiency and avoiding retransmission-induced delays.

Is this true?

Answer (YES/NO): NO